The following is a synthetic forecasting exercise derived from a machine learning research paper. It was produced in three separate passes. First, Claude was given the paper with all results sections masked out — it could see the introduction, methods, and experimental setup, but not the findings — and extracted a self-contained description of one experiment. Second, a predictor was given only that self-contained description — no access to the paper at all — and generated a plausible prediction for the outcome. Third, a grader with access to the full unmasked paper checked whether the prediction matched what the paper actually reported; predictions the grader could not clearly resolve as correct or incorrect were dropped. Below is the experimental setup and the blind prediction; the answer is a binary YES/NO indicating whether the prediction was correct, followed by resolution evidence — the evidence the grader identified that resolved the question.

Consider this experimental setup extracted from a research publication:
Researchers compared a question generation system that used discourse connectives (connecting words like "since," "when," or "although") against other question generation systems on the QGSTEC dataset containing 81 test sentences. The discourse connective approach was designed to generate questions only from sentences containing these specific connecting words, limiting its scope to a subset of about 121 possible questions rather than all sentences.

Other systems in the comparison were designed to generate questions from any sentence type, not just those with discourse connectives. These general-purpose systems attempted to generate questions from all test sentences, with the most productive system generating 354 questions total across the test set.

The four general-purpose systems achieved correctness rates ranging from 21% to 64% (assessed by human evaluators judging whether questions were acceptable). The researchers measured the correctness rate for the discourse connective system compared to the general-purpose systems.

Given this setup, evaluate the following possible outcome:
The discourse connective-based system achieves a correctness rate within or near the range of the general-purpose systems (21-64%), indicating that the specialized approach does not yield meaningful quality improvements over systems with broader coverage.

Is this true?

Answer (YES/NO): NO